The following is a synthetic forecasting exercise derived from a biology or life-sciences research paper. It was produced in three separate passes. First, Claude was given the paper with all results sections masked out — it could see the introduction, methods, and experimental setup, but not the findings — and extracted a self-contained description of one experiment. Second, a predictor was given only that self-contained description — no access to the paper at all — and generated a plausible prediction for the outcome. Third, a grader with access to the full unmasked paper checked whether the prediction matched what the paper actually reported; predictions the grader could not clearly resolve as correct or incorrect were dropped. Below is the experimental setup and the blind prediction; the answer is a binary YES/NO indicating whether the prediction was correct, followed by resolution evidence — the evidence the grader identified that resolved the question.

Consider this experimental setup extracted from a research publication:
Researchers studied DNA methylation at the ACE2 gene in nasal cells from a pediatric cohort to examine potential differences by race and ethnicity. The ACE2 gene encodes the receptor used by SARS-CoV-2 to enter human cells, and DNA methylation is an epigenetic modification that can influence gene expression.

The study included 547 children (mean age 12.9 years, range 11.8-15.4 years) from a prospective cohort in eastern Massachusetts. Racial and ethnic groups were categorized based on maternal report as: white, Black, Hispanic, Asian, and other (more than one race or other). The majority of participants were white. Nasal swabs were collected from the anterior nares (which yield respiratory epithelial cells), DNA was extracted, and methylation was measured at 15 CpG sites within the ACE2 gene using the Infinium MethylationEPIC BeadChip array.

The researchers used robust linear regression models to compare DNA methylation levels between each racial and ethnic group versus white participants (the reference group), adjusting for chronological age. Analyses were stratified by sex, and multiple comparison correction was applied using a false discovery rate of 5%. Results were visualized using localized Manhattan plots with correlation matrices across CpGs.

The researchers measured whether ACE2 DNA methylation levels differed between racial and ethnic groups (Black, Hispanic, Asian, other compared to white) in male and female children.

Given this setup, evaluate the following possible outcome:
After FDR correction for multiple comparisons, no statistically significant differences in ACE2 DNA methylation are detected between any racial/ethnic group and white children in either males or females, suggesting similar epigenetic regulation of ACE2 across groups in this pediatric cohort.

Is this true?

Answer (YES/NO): NO